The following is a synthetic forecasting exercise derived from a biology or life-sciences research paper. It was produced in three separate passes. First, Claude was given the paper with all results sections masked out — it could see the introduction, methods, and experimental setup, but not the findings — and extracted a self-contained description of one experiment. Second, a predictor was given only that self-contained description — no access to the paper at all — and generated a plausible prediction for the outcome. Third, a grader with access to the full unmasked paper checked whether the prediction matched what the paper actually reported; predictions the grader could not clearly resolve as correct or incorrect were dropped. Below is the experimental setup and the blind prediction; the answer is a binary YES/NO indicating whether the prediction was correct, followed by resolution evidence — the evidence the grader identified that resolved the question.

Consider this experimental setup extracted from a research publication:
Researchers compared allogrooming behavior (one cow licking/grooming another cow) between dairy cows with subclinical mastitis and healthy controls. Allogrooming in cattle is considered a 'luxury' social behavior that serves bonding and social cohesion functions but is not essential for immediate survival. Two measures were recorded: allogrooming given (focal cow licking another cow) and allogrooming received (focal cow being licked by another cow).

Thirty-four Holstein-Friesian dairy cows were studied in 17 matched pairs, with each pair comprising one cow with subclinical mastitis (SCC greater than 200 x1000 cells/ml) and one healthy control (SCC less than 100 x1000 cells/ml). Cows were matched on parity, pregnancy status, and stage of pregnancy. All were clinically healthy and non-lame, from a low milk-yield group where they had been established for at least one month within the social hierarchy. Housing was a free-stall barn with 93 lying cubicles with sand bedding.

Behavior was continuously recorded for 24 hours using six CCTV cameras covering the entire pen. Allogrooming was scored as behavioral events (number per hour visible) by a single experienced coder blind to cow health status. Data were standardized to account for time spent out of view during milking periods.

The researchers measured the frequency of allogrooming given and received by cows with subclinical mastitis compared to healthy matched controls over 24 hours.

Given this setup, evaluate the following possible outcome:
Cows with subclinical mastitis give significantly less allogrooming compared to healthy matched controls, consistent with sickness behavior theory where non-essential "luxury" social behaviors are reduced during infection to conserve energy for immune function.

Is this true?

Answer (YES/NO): YES